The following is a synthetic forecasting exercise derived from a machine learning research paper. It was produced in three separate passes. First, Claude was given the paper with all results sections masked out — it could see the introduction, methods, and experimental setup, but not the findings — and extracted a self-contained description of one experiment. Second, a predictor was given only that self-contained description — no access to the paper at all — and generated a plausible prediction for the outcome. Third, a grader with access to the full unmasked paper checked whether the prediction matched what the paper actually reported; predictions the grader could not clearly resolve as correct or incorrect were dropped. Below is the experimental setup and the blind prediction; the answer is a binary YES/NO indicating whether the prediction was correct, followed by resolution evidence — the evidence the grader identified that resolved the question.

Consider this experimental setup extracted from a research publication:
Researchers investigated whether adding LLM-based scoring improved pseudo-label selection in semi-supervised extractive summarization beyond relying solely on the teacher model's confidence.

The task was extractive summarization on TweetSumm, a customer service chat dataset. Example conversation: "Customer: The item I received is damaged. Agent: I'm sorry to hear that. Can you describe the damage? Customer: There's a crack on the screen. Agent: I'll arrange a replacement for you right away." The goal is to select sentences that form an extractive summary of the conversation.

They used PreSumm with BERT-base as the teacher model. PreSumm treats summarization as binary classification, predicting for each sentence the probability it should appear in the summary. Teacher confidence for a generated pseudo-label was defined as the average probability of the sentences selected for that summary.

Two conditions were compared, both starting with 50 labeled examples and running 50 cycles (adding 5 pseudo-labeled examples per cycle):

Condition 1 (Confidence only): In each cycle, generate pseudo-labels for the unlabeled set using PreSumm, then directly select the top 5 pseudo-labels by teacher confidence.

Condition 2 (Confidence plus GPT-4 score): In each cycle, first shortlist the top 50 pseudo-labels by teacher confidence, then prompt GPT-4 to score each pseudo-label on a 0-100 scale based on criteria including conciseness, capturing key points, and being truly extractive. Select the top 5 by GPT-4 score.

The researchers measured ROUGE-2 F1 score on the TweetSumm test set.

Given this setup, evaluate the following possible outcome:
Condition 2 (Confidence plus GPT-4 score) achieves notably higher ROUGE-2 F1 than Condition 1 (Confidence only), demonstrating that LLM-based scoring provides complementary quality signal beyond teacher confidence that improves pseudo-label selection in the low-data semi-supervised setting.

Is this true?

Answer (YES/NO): YES